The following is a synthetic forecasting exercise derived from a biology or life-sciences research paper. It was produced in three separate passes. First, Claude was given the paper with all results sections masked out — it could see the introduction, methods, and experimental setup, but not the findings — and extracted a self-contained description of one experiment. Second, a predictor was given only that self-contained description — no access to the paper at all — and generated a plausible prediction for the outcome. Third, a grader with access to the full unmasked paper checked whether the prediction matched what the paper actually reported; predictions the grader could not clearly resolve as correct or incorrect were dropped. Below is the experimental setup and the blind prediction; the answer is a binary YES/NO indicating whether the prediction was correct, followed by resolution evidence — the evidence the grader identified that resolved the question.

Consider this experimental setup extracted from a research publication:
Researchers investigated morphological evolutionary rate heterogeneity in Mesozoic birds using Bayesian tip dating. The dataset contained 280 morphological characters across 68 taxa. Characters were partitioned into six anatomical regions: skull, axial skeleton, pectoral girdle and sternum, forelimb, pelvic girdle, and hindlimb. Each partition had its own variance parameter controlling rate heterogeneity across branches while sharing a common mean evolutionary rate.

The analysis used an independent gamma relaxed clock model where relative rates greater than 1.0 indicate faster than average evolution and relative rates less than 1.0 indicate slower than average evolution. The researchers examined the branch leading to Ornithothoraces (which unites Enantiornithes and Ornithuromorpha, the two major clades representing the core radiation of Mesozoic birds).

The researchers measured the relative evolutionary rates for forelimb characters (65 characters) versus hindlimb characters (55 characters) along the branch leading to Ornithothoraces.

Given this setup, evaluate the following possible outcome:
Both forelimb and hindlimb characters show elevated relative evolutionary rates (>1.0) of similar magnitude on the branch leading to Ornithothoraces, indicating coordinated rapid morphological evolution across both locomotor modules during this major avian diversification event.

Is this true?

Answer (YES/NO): NO